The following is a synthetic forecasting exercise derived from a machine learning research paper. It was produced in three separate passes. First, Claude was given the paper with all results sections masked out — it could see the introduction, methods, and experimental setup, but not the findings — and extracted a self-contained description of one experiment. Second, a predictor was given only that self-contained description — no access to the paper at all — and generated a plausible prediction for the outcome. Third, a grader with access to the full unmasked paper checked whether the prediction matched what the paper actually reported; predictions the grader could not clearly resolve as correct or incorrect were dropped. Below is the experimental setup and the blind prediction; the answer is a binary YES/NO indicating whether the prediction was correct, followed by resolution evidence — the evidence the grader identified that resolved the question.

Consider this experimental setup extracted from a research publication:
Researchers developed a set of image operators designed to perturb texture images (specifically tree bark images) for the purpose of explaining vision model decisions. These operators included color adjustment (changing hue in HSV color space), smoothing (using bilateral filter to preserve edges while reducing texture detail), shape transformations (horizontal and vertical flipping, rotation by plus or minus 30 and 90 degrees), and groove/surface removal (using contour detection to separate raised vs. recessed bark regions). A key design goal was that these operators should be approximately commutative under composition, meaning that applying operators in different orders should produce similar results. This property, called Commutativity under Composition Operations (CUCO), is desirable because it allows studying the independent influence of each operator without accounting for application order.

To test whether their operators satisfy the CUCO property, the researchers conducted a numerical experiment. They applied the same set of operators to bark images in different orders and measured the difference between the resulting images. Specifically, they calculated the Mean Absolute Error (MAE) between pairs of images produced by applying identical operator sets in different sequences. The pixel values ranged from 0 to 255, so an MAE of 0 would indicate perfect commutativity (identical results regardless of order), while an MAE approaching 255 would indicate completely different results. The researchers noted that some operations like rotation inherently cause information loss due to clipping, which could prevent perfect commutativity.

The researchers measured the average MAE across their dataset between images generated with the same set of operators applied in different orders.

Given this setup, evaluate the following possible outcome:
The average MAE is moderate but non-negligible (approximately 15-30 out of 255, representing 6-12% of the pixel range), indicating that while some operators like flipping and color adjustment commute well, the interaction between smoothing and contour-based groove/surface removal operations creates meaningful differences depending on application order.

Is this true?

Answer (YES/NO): YES